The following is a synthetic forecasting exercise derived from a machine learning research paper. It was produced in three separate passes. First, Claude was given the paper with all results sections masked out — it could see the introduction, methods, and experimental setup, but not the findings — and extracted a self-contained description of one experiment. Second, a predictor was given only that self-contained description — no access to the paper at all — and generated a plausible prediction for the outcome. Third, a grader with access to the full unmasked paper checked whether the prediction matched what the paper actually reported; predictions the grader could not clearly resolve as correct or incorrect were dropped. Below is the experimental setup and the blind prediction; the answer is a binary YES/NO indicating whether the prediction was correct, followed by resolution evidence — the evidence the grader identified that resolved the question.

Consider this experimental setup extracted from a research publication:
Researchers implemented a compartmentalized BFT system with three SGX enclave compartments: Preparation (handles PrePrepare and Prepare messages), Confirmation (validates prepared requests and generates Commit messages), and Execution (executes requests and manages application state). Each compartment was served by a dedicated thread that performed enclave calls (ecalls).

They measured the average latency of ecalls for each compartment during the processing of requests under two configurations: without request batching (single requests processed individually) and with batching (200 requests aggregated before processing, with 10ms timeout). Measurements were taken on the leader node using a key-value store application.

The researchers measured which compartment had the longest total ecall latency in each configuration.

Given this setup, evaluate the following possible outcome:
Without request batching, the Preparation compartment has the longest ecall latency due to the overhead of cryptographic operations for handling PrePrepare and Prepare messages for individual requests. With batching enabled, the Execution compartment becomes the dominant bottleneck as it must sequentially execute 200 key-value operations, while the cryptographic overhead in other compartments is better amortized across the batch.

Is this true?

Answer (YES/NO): NO